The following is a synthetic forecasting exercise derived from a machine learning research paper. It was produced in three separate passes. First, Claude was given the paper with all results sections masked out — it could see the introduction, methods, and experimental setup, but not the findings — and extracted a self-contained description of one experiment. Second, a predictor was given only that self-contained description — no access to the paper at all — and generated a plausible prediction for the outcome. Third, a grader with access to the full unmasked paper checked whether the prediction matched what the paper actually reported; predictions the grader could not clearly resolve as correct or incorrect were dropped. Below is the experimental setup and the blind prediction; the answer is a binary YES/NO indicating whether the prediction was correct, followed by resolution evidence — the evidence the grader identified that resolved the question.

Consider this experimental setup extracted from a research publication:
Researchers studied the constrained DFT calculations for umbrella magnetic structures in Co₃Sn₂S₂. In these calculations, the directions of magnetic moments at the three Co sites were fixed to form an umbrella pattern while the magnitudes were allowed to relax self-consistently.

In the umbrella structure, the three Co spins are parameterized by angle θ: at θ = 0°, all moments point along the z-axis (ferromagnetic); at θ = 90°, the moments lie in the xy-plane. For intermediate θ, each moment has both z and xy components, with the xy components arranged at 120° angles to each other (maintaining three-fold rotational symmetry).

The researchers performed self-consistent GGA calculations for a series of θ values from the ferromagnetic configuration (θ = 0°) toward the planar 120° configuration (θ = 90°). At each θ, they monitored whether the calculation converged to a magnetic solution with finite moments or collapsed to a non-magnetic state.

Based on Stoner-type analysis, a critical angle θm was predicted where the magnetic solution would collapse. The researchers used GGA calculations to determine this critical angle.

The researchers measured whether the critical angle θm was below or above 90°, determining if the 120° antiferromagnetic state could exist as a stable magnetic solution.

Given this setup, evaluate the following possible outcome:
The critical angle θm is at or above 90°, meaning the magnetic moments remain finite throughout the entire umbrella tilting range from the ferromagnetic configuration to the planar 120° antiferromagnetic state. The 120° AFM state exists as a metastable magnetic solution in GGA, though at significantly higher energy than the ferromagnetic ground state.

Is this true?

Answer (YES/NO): NO